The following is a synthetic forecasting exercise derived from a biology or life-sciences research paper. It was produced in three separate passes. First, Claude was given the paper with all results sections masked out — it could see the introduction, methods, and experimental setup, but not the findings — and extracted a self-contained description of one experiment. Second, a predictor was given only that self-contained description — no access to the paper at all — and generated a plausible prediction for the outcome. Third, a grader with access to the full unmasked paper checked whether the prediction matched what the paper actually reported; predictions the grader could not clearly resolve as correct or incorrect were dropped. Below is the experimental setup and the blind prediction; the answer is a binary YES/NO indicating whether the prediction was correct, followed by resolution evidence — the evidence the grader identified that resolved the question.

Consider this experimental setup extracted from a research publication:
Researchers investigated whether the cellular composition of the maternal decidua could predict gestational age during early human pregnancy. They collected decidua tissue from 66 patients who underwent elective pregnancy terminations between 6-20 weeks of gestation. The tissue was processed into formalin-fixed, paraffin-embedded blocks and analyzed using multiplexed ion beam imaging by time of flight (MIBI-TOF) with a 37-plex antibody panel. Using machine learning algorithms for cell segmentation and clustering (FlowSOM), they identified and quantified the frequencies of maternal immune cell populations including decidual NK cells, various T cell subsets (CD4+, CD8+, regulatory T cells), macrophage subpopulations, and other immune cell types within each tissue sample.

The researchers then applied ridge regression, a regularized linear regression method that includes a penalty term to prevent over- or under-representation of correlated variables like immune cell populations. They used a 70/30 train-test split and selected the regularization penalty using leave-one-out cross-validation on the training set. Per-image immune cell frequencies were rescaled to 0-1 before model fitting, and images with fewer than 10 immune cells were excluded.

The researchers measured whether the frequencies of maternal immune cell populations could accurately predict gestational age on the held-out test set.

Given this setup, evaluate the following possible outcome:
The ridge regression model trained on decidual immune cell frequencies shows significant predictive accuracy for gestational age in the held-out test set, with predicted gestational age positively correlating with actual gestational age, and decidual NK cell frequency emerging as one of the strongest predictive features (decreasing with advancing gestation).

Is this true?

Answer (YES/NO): NO